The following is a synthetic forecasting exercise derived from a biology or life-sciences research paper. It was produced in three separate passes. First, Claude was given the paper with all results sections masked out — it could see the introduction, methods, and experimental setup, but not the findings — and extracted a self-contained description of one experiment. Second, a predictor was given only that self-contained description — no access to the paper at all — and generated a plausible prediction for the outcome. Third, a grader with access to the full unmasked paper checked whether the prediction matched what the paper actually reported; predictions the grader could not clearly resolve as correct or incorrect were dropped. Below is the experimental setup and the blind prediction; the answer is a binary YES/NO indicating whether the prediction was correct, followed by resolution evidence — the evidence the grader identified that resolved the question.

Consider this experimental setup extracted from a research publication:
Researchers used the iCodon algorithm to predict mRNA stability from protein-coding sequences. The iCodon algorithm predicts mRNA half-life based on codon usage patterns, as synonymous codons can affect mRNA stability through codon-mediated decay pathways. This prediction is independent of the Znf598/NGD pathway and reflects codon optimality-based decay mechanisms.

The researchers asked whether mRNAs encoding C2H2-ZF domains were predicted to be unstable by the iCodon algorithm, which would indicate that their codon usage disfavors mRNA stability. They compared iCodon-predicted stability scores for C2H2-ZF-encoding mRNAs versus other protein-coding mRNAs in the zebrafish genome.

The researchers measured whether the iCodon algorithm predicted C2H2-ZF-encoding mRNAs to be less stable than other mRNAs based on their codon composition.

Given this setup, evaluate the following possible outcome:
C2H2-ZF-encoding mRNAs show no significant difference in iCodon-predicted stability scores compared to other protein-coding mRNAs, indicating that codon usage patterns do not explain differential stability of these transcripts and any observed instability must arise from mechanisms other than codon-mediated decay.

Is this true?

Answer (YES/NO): NO